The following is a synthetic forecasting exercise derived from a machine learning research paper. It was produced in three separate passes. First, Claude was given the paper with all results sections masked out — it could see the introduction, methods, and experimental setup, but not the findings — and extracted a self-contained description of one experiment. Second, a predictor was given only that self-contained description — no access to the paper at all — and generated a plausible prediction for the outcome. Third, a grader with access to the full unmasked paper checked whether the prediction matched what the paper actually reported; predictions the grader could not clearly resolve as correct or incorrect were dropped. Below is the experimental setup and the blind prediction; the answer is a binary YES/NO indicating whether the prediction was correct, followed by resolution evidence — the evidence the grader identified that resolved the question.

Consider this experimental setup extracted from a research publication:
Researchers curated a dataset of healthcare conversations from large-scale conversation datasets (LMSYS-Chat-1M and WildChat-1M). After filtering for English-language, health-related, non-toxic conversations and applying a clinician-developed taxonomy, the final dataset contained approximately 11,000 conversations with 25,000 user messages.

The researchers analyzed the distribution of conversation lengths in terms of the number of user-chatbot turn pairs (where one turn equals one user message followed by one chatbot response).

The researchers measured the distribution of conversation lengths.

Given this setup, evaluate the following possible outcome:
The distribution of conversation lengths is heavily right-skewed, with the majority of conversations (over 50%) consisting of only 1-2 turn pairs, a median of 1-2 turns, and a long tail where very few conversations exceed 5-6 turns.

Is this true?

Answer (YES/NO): YES